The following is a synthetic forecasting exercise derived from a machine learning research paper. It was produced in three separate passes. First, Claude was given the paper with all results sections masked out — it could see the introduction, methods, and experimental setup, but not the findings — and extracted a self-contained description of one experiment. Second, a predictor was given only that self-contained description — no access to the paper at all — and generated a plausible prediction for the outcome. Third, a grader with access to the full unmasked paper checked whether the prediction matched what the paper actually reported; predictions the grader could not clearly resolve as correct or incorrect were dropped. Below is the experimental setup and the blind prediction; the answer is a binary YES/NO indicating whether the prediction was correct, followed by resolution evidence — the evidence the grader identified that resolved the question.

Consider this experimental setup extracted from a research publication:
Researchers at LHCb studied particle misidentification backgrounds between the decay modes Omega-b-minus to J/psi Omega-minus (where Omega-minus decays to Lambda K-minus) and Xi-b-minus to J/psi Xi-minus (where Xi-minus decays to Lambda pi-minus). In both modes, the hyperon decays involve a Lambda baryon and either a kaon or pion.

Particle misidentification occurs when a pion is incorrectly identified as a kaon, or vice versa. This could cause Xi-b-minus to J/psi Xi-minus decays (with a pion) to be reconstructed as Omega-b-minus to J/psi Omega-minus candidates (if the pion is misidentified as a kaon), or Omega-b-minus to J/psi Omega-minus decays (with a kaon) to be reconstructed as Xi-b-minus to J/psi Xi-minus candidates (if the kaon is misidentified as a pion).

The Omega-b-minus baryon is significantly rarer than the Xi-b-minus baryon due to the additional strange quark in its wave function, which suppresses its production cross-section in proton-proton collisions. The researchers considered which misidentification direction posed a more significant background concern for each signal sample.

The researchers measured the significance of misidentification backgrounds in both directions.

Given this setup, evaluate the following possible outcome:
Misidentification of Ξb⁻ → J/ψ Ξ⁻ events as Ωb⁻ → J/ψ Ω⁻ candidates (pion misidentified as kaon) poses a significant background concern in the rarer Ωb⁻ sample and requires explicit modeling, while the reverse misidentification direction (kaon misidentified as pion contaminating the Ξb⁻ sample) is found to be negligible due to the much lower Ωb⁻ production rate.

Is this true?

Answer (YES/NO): NO